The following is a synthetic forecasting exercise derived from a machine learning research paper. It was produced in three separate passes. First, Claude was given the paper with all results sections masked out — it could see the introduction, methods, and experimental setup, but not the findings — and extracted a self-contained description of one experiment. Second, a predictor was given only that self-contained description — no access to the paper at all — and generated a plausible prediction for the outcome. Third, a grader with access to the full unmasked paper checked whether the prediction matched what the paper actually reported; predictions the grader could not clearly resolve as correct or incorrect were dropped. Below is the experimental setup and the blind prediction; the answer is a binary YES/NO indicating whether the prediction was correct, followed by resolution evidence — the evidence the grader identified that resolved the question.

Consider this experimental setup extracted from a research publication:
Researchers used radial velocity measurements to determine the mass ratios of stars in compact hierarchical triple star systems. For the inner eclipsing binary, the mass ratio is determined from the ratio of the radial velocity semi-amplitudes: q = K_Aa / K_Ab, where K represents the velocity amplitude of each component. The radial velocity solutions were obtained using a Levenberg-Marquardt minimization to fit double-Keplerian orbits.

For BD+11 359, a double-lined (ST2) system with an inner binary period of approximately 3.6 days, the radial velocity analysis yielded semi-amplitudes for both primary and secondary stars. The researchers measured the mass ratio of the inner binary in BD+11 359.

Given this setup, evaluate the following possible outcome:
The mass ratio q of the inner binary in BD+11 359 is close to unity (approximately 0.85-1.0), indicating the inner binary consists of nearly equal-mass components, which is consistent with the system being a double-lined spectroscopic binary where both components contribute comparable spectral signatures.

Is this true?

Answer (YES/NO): YES